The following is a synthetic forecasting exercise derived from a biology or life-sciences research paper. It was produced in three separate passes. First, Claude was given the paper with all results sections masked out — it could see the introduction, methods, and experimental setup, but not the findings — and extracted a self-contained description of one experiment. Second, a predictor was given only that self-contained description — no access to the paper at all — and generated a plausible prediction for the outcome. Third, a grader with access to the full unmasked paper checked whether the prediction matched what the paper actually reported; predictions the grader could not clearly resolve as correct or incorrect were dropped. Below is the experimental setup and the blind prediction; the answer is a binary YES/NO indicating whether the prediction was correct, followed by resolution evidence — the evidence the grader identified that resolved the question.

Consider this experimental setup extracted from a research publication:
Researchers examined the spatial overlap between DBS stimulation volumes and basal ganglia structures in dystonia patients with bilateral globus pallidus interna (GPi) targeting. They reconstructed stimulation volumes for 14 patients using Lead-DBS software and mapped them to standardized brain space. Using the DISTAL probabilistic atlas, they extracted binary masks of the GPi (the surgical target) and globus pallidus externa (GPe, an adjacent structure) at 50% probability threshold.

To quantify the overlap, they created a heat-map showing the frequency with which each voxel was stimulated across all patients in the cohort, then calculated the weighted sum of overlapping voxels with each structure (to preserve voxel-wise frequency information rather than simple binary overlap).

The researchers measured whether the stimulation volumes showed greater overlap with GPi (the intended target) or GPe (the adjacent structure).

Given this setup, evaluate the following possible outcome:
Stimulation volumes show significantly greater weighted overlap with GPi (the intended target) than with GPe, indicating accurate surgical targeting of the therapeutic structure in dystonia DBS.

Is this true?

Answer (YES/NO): YES